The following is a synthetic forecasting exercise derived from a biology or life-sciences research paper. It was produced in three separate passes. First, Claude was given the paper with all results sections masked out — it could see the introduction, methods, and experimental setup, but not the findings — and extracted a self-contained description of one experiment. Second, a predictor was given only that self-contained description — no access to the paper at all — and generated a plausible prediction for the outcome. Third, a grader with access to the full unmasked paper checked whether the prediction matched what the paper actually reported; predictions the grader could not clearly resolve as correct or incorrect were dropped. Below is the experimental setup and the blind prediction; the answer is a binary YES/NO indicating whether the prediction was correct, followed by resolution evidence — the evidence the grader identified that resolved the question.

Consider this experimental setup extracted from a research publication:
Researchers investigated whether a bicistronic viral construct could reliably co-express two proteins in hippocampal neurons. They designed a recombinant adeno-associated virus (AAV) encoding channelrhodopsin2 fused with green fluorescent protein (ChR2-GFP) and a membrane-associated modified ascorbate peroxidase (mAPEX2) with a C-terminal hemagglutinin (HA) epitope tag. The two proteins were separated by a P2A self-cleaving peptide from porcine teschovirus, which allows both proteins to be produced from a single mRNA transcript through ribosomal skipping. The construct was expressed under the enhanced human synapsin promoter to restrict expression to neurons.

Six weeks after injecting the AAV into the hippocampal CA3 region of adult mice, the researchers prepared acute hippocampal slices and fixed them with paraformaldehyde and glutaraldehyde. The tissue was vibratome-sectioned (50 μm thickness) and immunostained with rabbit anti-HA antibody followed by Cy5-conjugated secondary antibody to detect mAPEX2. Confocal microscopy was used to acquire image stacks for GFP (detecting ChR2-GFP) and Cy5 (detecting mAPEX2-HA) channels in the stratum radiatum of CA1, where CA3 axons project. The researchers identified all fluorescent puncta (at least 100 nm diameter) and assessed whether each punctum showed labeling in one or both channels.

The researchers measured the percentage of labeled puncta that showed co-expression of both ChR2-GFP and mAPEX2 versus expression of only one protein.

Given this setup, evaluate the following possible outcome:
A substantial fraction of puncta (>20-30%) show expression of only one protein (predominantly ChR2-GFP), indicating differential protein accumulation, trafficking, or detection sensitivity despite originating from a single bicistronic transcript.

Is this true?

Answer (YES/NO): NO